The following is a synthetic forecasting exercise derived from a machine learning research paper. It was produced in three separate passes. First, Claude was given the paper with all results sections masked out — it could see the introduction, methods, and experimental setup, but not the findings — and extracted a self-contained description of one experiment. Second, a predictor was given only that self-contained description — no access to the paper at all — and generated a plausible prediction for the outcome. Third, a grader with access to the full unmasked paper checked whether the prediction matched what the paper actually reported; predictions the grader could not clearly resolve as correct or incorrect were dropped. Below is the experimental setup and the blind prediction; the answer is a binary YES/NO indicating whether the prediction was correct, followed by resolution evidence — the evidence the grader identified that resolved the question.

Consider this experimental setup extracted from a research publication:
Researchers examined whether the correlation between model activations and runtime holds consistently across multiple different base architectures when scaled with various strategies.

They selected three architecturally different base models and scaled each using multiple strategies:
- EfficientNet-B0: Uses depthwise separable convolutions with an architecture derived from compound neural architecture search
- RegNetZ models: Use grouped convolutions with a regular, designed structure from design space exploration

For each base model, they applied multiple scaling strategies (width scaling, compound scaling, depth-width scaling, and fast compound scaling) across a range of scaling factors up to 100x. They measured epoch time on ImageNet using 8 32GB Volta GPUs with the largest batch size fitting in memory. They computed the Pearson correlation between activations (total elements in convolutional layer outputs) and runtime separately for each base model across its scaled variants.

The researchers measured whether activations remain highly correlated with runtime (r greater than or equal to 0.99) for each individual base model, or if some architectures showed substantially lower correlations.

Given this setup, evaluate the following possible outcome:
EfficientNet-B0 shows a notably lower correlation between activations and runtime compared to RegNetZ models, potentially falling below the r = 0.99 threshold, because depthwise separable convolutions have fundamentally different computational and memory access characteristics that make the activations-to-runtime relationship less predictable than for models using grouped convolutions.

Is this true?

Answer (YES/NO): NO